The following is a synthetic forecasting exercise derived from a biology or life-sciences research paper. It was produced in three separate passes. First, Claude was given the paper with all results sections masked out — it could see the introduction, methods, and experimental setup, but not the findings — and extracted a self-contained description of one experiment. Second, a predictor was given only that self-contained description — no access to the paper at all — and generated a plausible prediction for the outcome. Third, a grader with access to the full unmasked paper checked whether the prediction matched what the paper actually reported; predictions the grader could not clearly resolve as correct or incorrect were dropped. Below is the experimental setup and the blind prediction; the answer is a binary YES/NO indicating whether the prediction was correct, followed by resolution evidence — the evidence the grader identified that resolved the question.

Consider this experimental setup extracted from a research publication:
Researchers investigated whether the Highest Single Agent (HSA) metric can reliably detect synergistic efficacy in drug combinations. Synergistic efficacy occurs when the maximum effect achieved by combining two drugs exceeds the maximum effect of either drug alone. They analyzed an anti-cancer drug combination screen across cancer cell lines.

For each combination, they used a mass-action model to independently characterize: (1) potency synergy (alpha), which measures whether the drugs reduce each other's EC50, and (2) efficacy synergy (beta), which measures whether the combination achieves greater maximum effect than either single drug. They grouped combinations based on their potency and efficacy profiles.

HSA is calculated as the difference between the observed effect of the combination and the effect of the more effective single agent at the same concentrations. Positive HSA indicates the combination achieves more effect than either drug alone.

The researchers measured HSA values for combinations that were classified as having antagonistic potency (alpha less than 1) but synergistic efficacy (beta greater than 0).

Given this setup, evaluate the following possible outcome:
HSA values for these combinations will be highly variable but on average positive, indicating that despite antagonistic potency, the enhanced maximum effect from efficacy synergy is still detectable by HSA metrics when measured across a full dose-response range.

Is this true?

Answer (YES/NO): NO